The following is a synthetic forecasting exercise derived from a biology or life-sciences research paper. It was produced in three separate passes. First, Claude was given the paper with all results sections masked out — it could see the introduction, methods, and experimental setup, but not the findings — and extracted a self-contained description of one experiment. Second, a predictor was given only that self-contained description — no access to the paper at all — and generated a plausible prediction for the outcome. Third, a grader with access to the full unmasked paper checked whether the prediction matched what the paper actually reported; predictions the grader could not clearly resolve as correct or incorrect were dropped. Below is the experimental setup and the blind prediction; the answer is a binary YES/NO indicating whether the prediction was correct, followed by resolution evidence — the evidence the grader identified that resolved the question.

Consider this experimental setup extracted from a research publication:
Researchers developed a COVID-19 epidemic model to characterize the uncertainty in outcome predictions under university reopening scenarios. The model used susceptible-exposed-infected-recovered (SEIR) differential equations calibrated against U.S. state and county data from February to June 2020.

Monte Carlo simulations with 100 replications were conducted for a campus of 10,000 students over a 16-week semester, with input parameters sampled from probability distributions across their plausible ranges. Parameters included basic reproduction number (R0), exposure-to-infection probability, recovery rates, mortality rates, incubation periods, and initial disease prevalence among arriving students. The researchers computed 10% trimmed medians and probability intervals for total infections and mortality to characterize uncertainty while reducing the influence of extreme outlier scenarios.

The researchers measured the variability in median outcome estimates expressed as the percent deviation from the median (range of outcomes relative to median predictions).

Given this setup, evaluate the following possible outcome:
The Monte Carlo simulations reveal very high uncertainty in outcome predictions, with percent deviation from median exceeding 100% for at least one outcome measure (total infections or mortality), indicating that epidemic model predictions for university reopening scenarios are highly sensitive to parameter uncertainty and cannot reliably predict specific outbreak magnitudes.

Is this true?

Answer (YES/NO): YES